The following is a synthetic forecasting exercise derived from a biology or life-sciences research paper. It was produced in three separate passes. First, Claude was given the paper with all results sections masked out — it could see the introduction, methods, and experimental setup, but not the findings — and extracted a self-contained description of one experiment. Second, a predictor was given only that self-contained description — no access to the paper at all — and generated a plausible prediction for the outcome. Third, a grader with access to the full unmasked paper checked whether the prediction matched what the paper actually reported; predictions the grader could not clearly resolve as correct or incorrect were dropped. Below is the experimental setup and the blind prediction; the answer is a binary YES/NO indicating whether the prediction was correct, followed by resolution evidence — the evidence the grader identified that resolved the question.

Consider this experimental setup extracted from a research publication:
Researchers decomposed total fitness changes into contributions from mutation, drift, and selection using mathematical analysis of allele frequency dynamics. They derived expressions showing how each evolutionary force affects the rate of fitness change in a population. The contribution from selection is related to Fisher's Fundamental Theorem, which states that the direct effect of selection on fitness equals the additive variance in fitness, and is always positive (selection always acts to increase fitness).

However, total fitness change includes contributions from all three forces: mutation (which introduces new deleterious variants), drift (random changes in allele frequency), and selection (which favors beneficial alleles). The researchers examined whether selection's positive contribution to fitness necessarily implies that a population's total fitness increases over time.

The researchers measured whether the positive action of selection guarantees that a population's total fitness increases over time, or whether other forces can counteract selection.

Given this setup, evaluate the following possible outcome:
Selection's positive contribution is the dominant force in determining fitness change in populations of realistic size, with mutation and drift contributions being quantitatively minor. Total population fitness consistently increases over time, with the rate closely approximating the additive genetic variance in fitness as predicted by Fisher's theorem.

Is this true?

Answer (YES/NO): NO